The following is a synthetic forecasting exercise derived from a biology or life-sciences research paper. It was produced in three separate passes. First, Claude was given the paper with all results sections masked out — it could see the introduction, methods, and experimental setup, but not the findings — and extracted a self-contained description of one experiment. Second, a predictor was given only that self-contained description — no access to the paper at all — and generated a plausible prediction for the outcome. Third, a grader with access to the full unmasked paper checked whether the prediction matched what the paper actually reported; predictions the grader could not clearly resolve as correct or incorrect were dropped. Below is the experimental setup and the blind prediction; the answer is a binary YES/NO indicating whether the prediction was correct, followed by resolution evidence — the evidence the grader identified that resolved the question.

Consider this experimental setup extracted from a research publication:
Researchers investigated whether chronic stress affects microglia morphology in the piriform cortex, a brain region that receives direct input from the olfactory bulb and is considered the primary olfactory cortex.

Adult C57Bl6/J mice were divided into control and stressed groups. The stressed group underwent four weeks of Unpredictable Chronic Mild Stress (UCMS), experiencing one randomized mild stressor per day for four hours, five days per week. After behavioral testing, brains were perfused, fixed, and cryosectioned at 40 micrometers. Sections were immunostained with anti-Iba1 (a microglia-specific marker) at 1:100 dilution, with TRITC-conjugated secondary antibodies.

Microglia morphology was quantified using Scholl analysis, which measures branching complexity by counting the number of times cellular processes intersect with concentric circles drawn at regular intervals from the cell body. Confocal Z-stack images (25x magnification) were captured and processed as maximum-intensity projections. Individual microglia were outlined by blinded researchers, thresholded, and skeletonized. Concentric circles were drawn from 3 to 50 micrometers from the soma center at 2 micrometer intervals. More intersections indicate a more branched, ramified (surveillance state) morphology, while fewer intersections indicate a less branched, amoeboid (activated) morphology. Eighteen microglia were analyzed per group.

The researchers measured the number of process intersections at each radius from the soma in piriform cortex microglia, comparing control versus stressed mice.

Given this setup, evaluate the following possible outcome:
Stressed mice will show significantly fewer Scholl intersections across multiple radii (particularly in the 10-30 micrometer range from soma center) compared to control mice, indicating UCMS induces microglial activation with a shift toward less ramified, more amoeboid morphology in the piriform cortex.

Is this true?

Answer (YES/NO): NO